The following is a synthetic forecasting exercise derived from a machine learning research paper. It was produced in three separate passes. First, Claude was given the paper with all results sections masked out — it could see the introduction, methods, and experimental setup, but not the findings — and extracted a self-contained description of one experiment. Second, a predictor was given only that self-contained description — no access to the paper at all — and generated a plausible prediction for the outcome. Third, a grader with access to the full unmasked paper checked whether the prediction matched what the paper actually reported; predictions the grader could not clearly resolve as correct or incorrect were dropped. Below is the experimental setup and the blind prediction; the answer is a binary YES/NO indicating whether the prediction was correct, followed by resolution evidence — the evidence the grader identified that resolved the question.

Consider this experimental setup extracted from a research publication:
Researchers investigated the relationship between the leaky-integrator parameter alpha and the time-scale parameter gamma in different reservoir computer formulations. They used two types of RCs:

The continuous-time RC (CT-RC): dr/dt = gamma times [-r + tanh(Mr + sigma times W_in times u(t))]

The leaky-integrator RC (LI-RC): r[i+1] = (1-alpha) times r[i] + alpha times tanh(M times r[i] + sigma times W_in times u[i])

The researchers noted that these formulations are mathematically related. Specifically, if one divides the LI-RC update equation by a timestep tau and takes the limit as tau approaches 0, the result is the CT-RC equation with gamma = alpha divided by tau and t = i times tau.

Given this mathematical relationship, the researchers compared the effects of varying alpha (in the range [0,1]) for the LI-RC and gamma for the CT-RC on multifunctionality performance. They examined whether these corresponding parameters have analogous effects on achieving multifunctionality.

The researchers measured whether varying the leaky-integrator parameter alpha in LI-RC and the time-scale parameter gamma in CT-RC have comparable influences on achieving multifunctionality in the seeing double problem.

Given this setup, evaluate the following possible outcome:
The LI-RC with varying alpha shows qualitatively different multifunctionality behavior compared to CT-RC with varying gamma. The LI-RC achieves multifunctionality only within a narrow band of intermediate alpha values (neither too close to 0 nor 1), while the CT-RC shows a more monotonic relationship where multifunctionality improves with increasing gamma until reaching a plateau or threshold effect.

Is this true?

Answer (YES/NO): NO